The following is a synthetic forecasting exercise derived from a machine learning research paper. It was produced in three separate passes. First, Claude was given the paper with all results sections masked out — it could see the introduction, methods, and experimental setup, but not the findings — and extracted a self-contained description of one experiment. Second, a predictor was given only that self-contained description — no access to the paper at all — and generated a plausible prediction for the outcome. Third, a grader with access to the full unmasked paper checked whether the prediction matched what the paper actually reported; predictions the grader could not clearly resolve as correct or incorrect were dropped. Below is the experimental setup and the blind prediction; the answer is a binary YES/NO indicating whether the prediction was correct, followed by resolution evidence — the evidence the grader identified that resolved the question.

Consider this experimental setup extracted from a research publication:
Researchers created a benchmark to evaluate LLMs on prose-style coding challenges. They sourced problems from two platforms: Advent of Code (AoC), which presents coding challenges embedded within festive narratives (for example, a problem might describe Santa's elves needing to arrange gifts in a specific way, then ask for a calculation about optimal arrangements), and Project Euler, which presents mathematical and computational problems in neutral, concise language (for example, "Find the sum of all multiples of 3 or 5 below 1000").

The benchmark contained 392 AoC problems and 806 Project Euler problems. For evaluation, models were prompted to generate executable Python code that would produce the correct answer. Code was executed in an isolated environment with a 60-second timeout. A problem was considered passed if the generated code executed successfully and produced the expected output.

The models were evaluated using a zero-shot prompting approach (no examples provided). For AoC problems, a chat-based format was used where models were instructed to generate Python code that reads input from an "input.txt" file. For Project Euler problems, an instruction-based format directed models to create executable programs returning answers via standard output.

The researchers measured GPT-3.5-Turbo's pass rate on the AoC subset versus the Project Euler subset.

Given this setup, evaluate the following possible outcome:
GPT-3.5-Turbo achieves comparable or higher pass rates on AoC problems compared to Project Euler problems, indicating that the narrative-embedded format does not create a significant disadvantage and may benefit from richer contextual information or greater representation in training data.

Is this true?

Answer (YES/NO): YES